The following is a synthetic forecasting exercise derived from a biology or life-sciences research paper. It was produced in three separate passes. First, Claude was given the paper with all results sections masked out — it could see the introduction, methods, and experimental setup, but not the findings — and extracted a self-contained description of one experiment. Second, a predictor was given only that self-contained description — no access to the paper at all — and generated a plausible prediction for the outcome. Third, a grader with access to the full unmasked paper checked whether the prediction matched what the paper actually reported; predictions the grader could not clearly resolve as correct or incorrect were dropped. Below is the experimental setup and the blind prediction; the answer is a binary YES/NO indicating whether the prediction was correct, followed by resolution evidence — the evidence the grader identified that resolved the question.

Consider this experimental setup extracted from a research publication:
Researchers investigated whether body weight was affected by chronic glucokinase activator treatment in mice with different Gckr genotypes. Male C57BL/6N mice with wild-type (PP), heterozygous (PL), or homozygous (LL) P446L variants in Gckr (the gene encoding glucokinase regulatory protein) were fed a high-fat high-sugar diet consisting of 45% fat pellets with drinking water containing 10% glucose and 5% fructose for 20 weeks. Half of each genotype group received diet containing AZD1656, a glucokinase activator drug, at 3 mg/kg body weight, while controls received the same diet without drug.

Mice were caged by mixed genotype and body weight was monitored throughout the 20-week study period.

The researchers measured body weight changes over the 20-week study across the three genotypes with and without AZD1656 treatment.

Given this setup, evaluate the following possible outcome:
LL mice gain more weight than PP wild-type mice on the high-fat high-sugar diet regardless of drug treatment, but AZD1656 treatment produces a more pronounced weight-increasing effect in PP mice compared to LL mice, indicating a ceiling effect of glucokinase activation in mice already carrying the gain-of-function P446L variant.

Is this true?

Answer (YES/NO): NO